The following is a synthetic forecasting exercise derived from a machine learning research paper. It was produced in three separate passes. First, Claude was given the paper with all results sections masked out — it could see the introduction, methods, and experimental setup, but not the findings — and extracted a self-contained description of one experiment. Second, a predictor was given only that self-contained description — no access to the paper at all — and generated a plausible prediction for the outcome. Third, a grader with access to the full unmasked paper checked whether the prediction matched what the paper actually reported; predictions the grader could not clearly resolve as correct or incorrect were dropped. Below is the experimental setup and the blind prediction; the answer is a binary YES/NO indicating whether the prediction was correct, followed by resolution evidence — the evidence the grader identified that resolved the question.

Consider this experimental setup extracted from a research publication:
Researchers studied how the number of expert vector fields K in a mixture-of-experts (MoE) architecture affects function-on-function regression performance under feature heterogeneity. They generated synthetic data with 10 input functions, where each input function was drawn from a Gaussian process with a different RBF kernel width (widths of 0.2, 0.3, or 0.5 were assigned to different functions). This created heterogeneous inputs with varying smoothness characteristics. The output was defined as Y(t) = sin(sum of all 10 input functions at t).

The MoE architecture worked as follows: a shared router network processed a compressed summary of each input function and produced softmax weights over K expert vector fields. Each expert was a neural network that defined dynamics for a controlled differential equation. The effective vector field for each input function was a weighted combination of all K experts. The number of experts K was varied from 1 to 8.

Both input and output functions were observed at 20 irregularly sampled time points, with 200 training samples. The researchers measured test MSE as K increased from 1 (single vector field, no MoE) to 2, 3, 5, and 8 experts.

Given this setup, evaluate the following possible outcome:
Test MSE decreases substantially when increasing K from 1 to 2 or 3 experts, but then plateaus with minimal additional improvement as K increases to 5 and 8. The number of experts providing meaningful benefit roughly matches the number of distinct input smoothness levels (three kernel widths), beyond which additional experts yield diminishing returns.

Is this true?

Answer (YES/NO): YES